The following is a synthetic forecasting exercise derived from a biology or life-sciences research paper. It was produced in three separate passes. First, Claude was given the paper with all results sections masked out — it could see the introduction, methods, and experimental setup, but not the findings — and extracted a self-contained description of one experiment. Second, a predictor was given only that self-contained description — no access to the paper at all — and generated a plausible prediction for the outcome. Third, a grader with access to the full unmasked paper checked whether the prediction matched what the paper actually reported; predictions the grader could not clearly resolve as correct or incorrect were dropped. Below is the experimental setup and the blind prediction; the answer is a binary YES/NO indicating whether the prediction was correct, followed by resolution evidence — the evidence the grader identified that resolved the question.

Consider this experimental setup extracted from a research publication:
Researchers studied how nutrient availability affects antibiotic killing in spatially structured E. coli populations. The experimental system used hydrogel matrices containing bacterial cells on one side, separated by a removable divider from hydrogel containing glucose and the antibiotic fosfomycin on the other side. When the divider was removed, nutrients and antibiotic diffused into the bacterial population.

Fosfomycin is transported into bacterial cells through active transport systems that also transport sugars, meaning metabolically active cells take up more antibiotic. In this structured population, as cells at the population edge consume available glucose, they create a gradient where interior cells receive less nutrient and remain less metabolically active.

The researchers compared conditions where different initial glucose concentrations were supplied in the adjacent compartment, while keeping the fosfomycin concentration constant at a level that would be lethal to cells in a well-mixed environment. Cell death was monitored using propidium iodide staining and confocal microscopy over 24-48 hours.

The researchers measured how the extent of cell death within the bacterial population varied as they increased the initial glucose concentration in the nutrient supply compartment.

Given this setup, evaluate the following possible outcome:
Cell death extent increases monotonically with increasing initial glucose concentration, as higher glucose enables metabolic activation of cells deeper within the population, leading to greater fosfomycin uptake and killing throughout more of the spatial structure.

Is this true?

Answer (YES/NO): YES